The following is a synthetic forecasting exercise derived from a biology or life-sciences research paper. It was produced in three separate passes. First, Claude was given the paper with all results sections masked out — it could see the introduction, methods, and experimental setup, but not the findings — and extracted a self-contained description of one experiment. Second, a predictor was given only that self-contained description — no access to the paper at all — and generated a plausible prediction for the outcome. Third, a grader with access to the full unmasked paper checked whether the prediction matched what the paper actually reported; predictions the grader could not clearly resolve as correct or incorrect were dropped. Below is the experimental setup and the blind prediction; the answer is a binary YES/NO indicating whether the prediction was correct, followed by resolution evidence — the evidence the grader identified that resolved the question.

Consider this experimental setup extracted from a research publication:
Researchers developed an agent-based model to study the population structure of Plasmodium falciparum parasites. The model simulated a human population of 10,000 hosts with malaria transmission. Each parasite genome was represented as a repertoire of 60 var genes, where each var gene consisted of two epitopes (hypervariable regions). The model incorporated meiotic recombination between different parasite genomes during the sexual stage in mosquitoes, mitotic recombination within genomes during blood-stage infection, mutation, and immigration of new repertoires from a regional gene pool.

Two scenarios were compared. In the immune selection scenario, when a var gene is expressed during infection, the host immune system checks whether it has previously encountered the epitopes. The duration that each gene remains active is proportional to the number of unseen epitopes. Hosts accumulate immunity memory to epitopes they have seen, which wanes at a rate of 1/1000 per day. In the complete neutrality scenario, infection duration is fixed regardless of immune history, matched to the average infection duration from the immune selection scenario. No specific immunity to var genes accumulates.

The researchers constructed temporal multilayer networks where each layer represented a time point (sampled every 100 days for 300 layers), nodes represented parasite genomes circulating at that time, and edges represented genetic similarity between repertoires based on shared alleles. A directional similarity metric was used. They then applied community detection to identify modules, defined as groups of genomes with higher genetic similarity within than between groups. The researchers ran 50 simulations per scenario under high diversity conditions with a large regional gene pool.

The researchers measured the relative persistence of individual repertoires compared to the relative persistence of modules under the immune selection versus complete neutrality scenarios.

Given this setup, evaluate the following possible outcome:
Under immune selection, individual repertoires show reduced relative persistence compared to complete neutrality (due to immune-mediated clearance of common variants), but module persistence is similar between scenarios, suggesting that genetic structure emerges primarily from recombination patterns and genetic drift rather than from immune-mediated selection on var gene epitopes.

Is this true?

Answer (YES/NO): NO